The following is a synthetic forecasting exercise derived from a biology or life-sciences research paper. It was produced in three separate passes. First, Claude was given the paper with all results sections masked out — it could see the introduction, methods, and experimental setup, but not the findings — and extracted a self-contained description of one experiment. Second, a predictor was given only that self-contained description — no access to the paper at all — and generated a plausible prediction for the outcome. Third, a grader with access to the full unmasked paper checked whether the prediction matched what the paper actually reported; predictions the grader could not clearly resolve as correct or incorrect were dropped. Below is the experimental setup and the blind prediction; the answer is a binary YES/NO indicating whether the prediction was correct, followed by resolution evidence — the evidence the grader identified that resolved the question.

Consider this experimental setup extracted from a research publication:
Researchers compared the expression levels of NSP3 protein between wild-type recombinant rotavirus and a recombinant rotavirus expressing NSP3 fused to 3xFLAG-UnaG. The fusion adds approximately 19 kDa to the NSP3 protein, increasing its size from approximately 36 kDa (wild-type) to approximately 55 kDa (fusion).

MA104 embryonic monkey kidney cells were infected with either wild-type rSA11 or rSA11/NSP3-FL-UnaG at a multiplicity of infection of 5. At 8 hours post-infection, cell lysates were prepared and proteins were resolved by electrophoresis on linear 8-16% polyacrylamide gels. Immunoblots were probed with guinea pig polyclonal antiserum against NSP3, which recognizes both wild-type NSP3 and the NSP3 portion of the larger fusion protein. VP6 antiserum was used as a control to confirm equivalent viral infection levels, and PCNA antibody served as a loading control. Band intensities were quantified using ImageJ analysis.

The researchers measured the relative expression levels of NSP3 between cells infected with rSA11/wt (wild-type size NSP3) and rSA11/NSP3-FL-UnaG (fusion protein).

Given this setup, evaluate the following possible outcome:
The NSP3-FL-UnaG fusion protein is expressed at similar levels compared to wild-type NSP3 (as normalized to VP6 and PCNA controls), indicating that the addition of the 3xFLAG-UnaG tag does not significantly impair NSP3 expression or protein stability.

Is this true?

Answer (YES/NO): YES